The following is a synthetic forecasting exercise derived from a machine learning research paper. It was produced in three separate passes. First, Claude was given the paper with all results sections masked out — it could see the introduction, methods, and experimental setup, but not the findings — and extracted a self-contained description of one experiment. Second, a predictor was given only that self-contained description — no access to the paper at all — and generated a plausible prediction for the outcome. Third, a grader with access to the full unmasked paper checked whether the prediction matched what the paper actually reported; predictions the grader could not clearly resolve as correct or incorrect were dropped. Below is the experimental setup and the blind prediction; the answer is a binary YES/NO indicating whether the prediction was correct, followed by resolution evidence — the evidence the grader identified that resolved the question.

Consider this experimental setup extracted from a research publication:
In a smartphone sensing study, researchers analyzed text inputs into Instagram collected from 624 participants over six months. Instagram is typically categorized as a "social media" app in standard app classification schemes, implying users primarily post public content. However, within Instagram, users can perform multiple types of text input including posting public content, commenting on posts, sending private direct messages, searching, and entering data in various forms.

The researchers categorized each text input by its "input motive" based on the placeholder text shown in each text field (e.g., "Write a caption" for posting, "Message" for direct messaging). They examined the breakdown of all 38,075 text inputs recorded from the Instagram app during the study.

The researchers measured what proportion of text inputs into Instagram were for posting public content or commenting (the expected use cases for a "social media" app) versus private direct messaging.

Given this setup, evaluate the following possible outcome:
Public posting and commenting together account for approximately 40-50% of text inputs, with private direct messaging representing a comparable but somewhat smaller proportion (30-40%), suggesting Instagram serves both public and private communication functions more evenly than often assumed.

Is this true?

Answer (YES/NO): NO